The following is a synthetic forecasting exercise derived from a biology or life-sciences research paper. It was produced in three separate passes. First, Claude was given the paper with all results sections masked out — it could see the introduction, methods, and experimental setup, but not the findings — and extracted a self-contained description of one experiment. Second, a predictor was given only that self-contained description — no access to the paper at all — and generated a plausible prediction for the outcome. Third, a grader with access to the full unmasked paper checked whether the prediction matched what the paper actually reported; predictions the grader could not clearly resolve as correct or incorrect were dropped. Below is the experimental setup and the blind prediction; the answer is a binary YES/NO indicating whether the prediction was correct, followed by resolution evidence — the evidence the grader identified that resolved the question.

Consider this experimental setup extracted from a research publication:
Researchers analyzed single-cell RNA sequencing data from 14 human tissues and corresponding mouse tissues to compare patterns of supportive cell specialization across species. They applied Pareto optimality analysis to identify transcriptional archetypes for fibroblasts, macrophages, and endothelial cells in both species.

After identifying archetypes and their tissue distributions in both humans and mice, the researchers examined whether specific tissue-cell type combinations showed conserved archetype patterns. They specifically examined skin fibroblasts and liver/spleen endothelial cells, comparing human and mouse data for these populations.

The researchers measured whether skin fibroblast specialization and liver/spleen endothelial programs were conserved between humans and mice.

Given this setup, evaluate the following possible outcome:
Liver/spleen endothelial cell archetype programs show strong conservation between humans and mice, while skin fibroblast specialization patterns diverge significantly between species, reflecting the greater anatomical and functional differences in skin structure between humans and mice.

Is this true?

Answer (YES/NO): NO